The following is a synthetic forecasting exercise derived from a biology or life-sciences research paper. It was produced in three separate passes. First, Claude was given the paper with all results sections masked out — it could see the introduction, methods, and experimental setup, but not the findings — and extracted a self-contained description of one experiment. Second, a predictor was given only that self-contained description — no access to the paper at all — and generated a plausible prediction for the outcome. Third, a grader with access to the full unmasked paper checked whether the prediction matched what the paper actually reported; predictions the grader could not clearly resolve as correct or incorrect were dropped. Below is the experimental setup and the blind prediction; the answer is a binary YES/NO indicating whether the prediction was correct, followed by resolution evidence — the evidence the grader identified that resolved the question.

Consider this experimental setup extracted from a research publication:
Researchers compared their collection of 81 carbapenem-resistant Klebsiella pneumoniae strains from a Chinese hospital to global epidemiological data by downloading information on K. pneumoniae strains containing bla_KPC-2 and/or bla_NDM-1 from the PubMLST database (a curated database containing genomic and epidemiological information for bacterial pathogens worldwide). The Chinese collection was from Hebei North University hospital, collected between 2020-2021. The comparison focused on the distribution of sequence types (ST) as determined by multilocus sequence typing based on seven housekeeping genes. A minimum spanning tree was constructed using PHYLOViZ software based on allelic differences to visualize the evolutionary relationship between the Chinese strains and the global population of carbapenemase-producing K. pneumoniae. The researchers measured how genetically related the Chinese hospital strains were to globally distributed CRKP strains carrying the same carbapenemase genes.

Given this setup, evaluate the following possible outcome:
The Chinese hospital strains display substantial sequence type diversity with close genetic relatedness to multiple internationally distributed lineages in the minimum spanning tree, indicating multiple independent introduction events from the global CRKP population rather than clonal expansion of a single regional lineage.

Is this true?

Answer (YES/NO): NO